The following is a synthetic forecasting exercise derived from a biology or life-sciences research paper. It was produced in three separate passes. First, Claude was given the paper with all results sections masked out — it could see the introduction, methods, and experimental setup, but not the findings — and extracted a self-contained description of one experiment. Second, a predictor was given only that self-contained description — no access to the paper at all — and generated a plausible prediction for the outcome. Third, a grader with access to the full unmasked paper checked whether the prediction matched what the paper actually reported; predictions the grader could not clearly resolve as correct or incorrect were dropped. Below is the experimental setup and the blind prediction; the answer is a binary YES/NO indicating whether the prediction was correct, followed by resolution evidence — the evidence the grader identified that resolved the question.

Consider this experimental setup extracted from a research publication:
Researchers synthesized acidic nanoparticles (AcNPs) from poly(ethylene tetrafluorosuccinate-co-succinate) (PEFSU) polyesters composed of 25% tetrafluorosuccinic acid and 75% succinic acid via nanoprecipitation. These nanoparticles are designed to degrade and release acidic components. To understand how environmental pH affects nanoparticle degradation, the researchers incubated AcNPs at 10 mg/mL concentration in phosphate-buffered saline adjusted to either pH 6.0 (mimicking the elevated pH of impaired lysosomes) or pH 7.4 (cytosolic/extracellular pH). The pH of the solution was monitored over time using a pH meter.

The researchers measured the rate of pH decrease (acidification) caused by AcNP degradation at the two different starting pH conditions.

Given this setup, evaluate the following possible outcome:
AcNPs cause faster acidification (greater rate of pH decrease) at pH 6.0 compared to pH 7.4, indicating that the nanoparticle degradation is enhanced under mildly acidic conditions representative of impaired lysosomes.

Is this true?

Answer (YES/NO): YES